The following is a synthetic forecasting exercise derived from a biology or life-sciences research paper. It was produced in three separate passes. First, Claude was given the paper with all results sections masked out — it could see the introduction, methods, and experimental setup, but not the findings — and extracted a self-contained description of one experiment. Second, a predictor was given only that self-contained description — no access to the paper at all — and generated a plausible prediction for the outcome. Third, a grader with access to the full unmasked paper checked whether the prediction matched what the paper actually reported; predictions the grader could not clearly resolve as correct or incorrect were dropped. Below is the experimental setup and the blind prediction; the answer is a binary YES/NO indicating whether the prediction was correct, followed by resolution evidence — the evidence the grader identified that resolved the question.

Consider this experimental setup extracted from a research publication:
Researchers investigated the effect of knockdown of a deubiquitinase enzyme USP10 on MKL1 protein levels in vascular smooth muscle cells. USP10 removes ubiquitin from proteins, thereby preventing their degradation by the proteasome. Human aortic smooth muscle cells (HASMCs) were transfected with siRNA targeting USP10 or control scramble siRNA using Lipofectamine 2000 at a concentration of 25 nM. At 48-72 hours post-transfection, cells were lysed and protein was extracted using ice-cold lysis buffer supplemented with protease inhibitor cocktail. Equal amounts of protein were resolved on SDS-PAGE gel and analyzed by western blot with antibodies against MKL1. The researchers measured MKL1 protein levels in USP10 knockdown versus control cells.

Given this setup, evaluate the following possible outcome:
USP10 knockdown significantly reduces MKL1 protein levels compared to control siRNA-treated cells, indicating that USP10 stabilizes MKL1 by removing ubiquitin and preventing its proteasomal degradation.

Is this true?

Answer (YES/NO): YES